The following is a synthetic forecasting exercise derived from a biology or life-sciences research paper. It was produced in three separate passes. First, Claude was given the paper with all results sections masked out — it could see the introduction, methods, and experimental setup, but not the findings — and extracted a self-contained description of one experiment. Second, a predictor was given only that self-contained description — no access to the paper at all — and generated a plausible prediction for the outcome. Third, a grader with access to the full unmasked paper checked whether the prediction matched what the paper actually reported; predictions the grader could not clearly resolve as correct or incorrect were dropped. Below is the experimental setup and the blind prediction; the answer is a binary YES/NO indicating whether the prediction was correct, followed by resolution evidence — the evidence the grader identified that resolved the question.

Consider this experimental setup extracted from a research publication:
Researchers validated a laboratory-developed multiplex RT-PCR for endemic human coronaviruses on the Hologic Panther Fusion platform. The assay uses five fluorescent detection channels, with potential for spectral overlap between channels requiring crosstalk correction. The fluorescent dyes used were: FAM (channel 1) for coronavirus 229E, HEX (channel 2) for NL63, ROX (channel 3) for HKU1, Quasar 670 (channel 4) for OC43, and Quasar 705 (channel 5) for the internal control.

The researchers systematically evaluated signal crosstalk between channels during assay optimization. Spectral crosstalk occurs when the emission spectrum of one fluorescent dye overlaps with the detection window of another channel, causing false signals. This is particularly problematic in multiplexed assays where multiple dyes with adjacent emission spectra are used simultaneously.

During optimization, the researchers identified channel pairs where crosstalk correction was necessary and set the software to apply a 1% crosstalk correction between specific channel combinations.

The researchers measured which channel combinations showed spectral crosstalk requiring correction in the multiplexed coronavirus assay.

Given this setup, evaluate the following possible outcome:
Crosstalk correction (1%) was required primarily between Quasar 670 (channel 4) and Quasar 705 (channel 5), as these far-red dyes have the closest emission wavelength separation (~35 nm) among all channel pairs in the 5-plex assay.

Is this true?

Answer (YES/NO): NO